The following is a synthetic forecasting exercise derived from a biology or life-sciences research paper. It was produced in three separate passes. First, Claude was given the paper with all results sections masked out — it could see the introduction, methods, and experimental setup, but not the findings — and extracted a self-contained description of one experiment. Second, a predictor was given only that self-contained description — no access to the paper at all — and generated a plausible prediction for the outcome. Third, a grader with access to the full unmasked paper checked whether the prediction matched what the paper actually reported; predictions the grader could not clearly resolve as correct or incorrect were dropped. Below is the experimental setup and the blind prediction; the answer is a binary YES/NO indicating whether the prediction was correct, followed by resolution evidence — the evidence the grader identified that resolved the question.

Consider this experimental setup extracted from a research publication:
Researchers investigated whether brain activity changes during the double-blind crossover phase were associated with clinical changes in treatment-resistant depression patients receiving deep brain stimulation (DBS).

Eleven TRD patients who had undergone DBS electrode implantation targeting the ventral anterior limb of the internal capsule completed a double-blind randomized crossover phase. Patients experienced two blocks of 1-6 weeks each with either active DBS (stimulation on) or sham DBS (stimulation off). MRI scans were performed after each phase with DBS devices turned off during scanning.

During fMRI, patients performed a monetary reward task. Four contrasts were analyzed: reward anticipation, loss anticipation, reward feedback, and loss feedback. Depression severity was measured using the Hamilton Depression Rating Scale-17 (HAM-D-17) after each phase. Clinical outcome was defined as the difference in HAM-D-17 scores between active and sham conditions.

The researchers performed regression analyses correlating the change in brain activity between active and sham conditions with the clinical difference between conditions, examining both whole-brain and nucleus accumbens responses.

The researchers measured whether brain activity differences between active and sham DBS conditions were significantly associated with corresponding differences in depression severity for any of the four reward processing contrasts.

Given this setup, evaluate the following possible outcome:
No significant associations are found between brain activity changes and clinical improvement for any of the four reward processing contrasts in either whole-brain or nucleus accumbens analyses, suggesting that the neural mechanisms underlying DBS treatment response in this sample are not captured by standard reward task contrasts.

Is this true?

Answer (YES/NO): YES